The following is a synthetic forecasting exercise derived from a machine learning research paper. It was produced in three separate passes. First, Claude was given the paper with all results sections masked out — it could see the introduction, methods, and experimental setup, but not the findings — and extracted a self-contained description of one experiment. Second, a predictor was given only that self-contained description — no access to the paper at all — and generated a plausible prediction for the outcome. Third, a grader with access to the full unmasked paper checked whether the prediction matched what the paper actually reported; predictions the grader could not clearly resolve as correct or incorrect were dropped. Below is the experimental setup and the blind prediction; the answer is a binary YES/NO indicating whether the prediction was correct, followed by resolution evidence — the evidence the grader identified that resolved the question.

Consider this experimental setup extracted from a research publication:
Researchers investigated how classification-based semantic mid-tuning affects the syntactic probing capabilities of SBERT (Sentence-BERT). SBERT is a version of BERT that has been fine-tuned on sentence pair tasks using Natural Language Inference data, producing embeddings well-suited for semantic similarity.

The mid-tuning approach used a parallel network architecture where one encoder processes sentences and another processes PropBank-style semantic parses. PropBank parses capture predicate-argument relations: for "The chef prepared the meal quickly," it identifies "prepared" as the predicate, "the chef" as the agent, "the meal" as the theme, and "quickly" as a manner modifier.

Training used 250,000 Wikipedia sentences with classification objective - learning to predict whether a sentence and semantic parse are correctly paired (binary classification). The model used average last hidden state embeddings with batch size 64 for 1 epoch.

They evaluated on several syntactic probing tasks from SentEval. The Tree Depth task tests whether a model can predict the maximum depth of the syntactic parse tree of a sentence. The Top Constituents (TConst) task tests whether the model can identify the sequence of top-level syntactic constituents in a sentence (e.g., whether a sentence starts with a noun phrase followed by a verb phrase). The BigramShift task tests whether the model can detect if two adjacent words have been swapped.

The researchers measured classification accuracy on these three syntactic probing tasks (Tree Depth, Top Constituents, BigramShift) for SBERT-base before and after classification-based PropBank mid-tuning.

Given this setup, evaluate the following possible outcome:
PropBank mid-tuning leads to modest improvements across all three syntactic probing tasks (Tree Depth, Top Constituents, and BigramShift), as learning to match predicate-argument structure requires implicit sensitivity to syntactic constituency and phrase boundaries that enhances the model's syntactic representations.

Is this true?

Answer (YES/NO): NO